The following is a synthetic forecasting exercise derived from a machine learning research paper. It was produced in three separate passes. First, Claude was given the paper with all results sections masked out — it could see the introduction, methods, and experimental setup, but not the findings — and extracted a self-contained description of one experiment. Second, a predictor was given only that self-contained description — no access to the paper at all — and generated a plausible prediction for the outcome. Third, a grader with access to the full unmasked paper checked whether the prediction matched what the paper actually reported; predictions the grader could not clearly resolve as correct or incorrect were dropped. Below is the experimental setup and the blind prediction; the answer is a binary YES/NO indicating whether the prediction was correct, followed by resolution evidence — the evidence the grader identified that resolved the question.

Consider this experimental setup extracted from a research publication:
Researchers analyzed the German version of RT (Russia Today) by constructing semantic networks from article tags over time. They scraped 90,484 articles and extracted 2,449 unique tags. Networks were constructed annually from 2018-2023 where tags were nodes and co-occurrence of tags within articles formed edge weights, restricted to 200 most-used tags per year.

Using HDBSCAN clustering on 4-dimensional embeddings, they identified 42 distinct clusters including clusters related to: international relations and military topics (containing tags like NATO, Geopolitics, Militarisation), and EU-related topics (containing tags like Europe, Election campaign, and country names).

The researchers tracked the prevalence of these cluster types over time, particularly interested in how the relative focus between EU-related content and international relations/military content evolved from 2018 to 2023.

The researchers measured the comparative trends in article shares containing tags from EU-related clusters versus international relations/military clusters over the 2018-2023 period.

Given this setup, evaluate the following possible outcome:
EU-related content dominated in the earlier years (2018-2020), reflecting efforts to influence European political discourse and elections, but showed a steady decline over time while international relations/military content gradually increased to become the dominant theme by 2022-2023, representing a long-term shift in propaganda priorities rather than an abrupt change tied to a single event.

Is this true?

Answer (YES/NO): NO